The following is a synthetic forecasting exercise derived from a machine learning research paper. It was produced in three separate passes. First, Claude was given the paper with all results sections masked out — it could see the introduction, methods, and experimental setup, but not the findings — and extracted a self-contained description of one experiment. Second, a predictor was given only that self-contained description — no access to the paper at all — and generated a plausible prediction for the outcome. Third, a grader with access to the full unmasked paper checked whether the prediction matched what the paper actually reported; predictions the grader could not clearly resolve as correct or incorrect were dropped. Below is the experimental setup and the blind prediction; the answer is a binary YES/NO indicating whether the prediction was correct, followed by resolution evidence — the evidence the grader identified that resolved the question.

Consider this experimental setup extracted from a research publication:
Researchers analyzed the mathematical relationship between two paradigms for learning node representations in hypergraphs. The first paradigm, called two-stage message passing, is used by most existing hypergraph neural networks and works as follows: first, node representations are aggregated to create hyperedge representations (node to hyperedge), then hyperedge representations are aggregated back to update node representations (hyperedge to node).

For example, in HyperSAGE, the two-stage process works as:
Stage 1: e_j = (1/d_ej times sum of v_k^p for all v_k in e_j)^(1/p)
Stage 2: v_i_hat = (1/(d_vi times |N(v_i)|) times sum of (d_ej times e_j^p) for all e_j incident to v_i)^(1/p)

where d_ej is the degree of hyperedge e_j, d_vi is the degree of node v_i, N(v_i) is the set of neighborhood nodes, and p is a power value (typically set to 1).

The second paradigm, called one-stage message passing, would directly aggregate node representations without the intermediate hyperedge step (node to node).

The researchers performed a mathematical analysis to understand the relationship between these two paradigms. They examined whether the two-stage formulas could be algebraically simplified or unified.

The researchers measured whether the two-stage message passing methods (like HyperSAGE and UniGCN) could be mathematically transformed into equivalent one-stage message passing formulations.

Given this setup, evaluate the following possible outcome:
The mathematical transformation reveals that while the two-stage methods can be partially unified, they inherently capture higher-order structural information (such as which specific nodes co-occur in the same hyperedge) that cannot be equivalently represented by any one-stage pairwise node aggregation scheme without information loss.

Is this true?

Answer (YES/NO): NO